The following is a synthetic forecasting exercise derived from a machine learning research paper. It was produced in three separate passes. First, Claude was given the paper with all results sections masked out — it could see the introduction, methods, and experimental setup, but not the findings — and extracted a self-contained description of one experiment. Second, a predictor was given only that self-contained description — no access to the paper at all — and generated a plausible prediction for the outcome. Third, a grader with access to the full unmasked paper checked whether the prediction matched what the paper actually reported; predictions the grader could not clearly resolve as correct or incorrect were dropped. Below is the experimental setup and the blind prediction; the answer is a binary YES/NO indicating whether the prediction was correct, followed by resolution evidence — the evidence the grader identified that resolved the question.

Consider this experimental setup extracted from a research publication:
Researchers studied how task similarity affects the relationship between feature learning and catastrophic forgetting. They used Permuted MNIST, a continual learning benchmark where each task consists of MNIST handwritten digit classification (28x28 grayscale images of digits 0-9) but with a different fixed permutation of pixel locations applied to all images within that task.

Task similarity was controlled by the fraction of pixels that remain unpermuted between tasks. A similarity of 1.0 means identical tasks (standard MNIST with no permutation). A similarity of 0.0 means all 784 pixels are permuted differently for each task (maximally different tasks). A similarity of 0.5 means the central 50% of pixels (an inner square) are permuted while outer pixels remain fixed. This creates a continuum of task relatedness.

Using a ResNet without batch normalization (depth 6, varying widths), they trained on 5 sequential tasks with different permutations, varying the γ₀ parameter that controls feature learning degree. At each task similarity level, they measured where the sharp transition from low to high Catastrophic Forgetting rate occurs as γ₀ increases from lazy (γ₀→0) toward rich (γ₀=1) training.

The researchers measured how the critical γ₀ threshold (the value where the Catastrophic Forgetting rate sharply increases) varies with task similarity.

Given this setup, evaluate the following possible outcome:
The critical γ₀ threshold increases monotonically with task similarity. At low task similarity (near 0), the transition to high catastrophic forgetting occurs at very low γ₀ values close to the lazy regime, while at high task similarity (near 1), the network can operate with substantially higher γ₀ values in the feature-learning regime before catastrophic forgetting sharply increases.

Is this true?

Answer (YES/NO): YES